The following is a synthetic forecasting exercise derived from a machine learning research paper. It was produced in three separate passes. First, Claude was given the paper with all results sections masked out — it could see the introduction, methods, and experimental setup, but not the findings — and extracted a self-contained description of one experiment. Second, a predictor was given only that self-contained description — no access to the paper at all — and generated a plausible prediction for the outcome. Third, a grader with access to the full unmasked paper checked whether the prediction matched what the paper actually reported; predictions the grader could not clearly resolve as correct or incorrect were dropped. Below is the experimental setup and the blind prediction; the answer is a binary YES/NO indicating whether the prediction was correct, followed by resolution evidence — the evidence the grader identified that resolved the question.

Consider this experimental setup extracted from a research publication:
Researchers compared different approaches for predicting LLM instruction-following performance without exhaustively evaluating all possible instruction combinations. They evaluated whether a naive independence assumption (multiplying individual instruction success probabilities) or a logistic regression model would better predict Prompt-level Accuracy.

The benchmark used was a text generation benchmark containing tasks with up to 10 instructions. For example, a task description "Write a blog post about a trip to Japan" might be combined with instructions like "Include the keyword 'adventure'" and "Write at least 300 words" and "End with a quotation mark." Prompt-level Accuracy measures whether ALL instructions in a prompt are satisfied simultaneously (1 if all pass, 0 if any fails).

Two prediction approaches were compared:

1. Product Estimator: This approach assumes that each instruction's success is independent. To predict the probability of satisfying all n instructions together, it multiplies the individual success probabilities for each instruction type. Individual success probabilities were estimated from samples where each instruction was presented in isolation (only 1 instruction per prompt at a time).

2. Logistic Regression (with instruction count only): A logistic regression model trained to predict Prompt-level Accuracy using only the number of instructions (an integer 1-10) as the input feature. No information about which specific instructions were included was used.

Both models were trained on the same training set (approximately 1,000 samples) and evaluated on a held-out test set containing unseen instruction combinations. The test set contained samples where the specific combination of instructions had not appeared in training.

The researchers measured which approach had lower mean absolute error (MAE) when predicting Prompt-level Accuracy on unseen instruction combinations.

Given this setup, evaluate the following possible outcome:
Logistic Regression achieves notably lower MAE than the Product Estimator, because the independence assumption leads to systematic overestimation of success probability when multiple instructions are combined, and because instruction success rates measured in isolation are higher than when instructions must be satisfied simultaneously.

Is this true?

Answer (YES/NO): YES